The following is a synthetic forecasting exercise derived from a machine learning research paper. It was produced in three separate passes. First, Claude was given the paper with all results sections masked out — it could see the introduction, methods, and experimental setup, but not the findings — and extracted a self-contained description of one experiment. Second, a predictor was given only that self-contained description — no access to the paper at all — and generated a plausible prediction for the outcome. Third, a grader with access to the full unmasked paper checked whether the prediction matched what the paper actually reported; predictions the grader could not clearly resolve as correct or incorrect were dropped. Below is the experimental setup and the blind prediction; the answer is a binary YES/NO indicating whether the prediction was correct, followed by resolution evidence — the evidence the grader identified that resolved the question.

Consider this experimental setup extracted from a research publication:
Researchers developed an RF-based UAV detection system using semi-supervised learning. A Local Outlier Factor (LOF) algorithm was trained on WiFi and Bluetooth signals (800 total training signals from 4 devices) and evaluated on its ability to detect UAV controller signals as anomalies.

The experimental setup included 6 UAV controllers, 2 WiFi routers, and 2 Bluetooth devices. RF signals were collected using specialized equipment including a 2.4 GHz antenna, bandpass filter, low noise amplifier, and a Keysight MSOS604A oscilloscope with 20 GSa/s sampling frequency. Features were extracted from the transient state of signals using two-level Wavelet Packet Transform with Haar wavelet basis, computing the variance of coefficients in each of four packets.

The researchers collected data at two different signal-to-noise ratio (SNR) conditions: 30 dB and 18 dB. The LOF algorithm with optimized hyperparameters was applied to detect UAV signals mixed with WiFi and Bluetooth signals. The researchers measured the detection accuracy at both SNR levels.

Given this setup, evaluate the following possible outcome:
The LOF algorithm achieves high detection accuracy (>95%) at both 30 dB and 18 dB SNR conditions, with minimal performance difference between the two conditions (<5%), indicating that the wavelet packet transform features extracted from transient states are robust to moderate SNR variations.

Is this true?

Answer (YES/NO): NO